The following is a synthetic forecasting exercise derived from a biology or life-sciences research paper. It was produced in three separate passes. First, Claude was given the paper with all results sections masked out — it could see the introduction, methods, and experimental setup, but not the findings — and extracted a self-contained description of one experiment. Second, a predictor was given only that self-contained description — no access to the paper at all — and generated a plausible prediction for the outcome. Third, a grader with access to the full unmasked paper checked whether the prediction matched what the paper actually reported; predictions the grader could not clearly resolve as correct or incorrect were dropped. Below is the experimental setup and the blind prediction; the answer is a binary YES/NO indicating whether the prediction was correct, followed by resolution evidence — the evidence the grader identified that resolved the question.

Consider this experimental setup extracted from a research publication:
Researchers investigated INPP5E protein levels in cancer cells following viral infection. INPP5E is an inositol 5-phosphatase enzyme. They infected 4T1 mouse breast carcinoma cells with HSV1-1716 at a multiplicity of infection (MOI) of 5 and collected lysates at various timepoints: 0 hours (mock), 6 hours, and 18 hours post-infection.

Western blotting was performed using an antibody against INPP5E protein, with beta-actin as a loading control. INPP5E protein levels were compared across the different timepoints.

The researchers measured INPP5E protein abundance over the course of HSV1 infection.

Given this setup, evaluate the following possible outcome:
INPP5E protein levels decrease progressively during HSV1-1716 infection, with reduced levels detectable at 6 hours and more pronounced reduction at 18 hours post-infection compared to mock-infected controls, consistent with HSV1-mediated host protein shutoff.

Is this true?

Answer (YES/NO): NO